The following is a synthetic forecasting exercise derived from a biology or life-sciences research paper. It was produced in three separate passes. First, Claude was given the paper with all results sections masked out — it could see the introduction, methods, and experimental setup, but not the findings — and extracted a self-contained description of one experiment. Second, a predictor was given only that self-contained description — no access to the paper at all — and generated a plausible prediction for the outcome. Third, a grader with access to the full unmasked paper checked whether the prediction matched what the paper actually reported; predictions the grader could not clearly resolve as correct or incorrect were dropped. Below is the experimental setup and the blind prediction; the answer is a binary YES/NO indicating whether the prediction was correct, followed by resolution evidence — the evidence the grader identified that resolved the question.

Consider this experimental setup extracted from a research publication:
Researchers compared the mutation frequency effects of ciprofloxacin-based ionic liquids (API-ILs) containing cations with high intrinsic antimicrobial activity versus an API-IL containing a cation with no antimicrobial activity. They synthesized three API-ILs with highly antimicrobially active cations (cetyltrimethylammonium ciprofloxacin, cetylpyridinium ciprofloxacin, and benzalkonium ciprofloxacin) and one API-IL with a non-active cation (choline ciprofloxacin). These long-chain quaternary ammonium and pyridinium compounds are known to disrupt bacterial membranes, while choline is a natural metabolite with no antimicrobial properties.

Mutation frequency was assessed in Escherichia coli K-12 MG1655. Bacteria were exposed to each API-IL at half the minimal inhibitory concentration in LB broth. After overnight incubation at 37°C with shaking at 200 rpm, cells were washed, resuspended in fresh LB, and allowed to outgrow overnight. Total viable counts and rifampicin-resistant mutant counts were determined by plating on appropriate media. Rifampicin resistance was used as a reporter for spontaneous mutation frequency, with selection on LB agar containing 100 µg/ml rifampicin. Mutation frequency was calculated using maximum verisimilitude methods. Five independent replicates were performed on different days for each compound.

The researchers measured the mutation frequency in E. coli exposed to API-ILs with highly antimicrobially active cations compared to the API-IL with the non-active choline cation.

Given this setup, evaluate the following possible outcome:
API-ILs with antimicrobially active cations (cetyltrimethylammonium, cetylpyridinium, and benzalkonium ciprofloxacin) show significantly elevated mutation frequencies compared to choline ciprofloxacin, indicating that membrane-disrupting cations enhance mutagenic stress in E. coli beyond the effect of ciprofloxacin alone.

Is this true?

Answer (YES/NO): YES